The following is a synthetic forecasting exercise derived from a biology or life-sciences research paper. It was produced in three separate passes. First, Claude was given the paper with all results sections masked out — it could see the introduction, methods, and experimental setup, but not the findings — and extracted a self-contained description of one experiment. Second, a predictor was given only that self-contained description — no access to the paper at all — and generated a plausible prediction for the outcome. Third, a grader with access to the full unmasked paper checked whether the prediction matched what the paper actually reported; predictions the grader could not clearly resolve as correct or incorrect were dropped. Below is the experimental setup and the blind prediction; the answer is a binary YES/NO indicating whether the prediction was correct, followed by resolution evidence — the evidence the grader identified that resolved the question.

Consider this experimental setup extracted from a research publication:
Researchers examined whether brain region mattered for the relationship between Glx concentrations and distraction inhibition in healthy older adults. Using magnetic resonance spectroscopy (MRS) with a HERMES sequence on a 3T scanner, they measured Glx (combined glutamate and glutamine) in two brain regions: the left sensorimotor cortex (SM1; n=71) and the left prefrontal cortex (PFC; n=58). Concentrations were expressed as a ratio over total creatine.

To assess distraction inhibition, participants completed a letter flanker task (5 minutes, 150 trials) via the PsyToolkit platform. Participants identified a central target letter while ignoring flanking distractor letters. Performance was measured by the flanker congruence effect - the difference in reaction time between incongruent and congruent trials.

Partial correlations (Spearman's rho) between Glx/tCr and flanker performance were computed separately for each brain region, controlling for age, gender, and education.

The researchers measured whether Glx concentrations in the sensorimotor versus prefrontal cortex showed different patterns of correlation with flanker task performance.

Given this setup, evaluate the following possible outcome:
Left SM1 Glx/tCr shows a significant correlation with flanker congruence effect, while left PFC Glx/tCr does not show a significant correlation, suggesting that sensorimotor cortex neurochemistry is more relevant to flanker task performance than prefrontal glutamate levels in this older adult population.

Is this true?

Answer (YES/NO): NO